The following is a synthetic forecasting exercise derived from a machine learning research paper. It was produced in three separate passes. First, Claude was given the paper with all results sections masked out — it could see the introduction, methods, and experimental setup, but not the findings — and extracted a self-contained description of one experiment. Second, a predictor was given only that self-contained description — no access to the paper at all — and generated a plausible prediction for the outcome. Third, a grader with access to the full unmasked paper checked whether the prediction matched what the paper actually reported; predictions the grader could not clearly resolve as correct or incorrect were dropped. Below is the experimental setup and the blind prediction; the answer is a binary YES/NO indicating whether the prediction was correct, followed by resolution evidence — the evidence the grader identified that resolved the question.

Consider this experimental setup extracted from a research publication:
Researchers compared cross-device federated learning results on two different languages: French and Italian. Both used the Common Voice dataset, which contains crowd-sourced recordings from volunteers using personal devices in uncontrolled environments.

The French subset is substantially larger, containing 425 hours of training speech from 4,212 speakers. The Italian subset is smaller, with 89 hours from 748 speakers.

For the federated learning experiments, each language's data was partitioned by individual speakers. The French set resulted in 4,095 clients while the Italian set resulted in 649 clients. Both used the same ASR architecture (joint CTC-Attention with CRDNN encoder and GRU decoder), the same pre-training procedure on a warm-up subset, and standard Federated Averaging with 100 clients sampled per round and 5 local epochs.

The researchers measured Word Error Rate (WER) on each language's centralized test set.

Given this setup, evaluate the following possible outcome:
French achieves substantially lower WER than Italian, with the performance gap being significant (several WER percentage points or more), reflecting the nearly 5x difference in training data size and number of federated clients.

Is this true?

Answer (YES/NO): NO